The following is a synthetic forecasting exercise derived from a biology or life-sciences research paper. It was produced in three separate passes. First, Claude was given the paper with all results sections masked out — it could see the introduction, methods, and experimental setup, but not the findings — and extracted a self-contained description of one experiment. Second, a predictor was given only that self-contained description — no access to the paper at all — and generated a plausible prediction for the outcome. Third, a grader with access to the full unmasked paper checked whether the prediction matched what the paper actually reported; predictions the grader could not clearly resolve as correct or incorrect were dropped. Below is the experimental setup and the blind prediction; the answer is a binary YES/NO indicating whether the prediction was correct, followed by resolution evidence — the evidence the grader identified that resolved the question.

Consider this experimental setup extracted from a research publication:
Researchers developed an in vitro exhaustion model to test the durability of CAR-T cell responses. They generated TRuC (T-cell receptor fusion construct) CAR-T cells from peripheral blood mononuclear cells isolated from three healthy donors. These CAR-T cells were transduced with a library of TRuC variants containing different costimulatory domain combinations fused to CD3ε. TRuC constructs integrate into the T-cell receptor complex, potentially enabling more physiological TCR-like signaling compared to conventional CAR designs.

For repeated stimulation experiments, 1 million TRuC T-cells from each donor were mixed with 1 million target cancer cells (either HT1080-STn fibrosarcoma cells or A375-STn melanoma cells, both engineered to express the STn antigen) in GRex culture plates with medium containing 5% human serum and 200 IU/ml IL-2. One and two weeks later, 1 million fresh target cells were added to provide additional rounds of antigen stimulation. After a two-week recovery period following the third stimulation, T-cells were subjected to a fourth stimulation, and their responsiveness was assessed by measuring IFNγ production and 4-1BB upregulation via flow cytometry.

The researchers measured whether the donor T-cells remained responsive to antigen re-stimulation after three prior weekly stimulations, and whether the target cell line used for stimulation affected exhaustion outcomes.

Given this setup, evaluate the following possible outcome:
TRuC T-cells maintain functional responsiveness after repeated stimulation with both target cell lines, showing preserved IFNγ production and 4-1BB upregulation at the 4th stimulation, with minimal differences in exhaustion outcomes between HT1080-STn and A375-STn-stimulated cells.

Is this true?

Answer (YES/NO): NO